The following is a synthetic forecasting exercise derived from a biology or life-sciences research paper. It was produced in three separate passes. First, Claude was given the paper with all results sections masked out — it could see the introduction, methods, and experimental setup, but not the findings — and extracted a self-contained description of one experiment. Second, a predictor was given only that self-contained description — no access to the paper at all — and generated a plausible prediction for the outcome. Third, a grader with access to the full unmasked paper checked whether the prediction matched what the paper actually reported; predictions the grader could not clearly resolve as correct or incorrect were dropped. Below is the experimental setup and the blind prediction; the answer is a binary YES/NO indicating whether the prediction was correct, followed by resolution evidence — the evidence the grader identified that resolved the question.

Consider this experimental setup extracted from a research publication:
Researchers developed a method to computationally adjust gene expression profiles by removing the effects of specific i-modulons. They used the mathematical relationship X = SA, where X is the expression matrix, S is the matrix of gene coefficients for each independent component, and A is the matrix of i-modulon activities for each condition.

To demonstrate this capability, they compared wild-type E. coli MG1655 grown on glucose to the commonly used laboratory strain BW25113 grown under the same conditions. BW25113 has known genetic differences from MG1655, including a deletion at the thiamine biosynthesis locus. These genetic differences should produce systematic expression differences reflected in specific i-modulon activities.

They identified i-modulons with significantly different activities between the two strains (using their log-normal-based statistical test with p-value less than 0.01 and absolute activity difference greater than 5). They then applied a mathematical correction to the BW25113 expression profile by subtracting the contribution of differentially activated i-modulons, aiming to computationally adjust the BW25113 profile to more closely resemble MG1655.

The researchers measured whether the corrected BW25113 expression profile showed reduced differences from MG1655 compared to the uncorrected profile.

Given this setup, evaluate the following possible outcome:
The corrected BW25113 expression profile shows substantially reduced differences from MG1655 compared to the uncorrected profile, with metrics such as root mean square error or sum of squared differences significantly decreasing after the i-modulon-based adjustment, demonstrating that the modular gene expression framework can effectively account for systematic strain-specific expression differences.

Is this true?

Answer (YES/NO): NO